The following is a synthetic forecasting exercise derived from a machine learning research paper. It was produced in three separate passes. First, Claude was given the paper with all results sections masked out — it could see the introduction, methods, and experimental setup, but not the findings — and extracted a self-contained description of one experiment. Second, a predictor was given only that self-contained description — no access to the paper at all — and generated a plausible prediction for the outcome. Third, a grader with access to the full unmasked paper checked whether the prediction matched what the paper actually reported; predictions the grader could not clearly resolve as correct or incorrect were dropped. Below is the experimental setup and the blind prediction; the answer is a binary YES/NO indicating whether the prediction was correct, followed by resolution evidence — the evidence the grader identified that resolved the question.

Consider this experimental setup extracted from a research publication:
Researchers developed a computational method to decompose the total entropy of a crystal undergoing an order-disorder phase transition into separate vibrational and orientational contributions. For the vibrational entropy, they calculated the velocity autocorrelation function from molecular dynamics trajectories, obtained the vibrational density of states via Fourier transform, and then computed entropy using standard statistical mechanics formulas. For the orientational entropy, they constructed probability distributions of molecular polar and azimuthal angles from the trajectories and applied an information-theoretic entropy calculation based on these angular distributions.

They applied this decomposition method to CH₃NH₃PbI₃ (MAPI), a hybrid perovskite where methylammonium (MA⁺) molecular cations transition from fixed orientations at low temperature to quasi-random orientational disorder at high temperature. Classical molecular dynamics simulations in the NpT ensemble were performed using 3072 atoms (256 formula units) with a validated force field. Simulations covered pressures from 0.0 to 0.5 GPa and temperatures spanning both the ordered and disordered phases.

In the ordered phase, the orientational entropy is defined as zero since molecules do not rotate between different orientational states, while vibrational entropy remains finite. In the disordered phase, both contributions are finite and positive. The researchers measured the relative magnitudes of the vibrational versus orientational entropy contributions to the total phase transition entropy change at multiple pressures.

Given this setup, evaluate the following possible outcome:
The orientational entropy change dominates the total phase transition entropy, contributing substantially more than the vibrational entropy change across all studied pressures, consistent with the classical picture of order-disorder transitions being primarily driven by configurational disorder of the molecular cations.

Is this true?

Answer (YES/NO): NO